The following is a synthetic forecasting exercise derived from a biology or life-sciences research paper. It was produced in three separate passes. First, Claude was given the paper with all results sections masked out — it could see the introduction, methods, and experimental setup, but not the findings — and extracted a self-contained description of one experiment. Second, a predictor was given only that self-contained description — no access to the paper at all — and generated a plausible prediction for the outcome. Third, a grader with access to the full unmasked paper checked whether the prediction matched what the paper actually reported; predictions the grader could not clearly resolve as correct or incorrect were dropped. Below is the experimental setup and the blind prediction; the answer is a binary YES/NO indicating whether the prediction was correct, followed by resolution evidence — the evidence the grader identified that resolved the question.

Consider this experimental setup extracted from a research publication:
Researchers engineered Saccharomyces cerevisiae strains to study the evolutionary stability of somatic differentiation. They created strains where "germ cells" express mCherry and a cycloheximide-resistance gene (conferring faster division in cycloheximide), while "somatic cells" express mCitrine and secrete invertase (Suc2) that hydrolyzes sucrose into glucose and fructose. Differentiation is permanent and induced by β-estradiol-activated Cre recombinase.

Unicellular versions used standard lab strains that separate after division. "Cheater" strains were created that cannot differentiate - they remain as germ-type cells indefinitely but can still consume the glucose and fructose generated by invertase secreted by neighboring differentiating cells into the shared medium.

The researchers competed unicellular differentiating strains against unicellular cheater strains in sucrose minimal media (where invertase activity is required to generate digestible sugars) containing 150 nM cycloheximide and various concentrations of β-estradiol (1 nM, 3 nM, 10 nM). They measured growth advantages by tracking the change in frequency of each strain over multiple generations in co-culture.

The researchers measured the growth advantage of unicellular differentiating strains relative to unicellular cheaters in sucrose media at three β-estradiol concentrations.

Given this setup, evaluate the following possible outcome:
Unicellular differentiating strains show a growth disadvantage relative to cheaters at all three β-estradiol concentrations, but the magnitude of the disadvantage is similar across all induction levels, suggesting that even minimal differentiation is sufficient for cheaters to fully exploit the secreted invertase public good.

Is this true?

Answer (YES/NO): NO